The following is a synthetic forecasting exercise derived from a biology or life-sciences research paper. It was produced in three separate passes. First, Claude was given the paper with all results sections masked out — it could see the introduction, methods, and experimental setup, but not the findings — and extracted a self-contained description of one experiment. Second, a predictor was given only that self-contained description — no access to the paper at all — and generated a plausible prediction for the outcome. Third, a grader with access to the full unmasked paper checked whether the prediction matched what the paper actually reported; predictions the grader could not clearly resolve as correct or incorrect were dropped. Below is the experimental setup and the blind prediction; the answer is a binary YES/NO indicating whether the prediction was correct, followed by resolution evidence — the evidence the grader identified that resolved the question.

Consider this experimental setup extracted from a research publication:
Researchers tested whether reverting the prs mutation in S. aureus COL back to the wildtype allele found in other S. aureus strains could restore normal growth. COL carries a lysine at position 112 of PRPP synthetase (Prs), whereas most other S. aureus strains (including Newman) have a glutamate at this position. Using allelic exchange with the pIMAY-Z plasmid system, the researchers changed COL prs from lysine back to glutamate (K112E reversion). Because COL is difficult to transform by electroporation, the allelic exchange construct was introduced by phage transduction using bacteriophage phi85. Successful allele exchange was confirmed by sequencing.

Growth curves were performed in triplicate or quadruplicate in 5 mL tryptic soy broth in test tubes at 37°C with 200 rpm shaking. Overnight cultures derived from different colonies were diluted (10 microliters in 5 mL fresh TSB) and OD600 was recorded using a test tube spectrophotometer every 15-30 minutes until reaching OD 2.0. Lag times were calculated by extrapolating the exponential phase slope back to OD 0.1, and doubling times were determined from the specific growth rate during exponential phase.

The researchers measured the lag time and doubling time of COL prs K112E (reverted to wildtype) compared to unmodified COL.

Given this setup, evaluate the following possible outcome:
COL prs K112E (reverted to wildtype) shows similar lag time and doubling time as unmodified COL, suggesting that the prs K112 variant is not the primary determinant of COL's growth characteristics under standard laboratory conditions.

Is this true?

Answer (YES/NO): NO